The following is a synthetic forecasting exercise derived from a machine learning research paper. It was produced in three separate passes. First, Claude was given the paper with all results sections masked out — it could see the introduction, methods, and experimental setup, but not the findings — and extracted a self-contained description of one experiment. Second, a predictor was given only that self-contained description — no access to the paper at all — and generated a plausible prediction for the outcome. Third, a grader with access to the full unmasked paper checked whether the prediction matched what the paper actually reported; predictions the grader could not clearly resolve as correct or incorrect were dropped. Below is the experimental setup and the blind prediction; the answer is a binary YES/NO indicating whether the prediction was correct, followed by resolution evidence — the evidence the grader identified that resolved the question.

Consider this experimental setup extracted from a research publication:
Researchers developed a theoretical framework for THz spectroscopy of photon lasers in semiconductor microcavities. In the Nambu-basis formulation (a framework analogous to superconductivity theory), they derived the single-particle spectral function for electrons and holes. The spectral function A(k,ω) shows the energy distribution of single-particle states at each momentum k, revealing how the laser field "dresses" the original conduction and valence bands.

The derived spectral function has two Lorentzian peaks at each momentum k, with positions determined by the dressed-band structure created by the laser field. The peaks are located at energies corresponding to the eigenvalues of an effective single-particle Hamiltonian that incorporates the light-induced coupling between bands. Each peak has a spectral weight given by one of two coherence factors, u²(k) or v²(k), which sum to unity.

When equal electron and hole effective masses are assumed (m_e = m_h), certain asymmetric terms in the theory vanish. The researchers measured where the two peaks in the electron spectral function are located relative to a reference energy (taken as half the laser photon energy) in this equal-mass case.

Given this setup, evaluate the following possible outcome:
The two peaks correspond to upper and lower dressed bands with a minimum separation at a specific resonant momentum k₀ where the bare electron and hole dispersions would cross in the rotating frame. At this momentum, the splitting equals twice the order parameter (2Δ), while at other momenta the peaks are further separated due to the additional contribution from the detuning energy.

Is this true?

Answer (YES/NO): YES